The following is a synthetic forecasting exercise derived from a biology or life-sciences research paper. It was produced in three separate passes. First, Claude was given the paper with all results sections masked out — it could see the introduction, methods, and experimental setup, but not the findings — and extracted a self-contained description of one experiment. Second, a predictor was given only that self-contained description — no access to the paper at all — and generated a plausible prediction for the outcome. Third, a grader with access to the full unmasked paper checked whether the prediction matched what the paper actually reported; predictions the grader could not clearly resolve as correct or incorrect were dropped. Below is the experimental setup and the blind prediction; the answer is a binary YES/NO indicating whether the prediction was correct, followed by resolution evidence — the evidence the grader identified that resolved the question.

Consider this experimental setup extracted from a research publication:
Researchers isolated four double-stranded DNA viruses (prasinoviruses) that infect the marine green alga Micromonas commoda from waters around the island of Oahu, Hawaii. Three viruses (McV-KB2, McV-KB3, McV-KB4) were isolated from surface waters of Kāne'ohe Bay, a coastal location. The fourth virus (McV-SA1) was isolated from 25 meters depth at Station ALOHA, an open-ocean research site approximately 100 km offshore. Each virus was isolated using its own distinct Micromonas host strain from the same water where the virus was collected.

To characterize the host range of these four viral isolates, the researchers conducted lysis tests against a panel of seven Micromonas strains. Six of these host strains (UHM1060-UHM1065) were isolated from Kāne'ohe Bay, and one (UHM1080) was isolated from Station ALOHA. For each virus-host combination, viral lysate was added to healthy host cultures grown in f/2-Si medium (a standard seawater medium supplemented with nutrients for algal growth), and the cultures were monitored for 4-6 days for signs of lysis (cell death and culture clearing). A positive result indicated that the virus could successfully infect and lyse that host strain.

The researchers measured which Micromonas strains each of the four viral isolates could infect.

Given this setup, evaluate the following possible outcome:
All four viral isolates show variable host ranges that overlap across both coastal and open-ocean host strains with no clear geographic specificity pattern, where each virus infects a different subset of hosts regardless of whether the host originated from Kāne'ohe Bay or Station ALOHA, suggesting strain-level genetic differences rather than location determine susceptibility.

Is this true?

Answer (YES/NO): YES